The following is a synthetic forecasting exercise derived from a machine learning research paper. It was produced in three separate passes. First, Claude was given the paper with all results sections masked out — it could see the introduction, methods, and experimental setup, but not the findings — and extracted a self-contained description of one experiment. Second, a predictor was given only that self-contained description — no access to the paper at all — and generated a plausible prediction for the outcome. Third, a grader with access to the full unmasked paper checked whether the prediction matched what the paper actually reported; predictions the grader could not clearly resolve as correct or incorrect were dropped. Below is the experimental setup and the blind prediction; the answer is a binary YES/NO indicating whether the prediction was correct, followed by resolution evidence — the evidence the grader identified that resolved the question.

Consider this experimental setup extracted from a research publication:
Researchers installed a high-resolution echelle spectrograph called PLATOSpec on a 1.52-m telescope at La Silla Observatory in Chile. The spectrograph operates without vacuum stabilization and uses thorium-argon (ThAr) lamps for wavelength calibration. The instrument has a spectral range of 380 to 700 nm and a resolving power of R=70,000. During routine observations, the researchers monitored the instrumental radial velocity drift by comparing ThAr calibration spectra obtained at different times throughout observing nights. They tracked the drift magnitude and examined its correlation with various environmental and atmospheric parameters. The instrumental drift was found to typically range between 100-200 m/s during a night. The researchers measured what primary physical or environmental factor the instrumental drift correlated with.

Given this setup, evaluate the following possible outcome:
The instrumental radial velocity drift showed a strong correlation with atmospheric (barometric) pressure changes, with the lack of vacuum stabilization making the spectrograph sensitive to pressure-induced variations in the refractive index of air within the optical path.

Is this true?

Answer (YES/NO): YES